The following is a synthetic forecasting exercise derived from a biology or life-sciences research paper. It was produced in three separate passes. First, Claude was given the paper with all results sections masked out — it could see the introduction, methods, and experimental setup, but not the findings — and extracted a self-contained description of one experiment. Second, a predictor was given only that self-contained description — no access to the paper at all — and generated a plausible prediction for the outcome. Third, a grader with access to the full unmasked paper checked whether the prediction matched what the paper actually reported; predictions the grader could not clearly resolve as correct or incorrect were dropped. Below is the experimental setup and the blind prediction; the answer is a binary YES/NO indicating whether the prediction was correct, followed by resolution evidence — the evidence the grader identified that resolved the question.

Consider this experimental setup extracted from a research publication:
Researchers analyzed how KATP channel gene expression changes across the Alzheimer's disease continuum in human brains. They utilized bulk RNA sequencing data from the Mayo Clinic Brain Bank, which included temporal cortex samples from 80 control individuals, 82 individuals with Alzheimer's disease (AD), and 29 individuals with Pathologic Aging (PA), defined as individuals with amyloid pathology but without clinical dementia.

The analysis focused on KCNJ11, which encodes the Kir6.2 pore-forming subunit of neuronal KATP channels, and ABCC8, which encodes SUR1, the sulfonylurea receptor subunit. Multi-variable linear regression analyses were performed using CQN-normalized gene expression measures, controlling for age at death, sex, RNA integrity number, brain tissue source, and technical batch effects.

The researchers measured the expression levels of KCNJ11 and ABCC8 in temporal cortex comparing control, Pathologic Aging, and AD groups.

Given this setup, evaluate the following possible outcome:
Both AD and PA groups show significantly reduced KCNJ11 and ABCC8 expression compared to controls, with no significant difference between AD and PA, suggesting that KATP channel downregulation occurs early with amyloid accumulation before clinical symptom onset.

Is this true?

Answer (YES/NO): NO